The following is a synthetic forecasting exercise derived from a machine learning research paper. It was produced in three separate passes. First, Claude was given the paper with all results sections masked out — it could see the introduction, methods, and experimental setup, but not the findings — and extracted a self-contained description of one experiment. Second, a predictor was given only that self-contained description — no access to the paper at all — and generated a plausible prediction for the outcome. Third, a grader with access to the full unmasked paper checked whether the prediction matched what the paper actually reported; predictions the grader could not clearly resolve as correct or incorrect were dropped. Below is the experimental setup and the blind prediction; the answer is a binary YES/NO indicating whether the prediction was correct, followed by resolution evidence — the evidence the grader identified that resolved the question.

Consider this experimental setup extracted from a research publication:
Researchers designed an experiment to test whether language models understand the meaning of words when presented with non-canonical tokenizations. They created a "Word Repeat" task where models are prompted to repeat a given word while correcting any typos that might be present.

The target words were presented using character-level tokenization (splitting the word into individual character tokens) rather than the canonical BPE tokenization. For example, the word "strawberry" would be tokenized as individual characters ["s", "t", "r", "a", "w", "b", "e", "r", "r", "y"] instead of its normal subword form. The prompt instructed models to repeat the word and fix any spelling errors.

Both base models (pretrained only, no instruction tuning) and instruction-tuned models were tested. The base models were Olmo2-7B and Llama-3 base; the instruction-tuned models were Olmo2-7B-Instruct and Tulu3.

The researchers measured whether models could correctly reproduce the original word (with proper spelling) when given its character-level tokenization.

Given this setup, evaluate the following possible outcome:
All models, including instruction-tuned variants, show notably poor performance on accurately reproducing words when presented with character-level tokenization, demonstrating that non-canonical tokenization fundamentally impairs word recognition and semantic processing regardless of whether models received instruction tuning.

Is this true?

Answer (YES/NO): NO